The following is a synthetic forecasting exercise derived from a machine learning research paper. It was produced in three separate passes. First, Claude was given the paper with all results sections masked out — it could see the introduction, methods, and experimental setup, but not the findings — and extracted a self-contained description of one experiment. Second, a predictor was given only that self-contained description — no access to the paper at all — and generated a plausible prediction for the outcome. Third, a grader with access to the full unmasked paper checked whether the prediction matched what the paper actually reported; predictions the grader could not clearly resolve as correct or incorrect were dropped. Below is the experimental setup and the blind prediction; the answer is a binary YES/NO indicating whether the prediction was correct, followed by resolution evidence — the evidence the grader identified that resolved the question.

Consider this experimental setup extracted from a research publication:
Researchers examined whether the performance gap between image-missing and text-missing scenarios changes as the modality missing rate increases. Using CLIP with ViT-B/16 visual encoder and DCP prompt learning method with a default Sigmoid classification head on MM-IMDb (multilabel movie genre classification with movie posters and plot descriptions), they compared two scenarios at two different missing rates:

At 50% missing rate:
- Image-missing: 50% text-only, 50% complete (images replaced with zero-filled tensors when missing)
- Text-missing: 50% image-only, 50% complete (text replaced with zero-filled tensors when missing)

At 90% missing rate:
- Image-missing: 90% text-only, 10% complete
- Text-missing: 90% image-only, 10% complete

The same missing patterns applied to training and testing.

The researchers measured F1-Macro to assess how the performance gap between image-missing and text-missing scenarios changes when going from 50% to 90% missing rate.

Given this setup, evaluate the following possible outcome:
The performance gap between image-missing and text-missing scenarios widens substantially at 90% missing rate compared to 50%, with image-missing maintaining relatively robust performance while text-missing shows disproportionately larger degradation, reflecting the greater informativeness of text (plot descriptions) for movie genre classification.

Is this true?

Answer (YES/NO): YES